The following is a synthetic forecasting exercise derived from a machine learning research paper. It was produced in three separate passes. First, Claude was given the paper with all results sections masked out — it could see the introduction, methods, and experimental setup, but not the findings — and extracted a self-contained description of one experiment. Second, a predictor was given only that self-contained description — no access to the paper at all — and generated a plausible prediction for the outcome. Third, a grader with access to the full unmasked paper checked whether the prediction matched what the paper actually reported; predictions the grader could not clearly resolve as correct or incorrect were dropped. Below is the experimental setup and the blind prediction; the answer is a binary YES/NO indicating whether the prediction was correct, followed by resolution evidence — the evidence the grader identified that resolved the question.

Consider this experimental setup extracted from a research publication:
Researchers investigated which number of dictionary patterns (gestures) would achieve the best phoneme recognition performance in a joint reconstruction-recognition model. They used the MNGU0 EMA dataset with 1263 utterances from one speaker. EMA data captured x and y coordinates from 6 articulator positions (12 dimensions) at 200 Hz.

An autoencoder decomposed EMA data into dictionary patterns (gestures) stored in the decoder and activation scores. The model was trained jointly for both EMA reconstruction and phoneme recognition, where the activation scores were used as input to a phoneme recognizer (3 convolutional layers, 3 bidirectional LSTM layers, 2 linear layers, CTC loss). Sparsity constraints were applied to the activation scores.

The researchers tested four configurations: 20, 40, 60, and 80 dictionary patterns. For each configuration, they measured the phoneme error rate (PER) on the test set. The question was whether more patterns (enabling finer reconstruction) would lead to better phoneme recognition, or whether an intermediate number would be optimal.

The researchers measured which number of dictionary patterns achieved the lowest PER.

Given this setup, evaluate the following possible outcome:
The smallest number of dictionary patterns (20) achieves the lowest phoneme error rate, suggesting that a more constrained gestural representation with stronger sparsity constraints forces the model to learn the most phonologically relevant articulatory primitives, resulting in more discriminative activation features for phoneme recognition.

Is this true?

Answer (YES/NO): NO